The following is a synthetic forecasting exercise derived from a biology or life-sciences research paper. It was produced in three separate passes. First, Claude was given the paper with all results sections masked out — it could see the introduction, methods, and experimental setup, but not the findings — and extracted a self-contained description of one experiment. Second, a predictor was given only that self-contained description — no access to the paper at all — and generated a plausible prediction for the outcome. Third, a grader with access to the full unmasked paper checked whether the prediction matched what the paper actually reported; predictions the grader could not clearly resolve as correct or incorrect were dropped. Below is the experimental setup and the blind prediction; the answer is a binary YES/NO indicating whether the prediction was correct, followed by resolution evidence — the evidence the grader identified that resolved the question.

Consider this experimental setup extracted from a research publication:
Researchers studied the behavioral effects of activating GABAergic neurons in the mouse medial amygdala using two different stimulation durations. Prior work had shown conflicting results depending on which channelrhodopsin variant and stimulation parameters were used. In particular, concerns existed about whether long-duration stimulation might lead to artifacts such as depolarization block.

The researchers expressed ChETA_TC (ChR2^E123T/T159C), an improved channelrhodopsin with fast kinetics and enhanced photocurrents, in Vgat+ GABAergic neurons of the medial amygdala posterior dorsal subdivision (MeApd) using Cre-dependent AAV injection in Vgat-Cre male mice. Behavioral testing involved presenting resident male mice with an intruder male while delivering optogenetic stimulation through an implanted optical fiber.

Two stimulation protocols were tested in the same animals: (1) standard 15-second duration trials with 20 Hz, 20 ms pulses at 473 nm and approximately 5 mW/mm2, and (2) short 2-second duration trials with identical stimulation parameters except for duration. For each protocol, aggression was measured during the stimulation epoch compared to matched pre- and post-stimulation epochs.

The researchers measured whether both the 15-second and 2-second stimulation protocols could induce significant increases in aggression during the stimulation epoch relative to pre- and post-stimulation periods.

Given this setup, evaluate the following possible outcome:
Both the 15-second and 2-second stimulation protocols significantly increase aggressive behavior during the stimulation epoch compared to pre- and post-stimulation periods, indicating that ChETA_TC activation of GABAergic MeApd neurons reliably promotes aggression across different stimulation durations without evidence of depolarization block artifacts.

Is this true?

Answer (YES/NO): YES